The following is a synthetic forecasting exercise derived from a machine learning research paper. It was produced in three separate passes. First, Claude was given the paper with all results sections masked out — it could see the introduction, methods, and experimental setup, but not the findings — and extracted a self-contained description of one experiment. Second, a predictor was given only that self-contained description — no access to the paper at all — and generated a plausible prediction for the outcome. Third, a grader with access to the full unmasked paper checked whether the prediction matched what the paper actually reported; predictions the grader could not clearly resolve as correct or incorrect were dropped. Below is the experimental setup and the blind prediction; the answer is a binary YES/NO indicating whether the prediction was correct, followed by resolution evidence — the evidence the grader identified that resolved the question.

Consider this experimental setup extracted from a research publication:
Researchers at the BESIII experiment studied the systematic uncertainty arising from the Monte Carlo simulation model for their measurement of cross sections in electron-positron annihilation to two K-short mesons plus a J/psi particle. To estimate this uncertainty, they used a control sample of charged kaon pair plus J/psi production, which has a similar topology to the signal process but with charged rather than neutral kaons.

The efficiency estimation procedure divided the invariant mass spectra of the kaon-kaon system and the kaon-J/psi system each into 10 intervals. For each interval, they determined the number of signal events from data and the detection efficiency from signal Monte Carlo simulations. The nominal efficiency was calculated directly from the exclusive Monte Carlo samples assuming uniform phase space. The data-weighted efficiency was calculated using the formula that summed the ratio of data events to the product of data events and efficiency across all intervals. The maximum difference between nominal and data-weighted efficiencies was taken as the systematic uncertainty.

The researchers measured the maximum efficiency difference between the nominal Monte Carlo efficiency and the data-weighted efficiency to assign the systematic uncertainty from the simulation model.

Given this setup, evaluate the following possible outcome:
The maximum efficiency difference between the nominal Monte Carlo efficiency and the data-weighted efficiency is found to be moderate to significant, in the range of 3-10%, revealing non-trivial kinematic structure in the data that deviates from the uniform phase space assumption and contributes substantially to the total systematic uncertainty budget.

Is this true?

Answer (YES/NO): YES